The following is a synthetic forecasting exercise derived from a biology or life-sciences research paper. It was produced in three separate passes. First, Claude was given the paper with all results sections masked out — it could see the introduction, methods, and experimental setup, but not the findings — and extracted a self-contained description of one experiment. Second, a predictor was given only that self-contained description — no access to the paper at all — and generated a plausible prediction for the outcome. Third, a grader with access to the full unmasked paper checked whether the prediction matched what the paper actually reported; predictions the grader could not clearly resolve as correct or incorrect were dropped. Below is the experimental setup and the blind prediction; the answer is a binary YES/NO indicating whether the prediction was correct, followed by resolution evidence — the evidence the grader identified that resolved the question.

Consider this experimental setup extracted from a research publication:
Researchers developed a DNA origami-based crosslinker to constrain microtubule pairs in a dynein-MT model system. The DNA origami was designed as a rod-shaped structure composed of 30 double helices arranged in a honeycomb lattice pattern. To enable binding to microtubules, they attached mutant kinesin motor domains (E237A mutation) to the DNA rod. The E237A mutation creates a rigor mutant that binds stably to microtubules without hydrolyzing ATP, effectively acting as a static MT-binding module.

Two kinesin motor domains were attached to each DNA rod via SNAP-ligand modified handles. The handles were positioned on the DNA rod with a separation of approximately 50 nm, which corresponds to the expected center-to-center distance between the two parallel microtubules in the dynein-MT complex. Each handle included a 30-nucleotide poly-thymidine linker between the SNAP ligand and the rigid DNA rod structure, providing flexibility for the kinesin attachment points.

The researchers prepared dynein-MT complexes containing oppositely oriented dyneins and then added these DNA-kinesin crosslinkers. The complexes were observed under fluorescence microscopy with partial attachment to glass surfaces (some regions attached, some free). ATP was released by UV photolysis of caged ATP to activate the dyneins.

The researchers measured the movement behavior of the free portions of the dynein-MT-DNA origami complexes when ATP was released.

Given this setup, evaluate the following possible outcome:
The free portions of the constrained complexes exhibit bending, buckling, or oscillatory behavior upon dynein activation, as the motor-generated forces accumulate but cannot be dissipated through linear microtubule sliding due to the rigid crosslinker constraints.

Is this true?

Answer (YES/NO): YES